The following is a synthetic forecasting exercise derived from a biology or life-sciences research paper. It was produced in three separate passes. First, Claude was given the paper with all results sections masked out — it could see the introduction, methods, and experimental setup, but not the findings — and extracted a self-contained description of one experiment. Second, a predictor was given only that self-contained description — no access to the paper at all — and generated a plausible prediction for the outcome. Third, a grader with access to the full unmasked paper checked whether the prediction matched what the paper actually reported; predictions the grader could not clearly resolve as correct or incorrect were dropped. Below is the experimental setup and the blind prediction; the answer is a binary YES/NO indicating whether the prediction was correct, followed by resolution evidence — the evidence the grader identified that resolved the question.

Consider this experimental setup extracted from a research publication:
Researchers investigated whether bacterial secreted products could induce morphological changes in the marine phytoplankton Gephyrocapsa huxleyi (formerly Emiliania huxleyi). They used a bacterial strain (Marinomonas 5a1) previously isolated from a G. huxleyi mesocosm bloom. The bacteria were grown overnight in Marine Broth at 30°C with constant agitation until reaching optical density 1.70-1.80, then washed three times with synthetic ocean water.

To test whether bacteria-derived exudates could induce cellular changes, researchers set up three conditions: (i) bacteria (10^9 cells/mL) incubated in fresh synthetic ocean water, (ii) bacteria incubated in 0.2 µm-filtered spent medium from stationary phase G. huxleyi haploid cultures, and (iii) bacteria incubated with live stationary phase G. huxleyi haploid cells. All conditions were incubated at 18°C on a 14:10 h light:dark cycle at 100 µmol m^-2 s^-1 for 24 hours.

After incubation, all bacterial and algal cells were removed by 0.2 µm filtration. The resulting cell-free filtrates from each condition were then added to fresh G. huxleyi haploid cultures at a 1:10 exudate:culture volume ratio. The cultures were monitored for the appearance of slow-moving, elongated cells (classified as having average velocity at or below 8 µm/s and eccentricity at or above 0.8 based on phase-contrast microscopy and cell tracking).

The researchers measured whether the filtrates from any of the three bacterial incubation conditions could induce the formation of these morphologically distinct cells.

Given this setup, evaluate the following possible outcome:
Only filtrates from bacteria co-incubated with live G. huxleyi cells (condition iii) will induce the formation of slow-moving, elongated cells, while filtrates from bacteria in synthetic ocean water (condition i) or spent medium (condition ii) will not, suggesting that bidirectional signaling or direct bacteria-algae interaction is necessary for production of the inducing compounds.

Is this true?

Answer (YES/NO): NO